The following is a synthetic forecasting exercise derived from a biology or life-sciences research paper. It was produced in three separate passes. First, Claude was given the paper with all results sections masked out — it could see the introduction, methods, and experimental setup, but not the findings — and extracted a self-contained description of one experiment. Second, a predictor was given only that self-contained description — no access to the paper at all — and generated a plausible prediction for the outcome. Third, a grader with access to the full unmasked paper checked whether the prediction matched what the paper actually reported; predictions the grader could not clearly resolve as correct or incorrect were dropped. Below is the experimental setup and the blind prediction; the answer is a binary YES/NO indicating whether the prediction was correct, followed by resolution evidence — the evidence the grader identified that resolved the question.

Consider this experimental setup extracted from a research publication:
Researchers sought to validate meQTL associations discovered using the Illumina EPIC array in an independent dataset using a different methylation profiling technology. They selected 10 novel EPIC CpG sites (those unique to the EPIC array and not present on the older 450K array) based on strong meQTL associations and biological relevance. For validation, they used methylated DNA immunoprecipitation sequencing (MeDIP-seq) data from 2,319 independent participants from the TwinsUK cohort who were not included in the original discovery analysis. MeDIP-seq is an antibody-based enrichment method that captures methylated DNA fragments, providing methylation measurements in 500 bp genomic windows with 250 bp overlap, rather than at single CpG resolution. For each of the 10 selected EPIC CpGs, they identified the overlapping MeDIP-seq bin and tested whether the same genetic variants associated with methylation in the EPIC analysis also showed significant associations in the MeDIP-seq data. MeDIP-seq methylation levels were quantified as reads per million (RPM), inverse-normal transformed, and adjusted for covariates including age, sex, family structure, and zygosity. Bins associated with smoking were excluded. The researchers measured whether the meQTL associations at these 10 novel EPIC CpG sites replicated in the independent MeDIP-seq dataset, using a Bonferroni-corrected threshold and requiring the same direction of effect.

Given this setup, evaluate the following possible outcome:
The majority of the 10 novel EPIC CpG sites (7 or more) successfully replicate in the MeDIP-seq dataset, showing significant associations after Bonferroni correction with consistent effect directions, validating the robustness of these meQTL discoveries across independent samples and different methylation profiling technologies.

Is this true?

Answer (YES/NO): YES